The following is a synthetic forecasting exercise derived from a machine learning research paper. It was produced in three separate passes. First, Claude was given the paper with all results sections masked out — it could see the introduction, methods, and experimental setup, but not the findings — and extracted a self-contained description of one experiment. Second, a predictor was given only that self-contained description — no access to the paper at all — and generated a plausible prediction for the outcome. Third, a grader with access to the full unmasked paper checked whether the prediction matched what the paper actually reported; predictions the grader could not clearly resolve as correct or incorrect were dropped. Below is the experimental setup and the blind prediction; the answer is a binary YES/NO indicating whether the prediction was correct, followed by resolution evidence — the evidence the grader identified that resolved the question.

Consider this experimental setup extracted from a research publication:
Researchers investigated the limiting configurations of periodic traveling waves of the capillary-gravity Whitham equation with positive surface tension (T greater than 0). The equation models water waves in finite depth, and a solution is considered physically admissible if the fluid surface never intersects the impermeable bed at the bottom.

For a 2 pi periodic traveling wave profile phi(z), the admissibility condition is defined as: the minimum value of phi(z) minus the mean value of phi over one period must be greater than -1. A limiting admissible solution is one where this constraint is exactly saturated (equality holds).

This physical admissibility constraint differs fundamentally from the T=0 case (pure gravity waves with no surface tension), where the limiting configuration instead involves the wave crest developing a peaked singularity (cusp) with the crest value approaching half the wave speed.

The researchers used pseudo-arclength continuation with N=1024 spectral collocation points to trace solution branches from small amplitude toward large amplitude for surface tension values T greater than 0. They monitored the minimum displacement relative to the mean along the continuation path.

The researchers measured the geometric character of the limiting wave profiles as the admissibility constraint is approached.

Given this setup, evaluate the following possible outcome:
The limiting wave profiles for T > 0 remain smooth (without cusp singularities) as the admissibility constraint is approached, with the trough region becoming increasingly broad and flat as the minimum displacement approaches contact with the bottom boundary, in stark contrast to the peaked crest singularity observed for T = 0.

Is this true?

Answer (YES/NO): NO